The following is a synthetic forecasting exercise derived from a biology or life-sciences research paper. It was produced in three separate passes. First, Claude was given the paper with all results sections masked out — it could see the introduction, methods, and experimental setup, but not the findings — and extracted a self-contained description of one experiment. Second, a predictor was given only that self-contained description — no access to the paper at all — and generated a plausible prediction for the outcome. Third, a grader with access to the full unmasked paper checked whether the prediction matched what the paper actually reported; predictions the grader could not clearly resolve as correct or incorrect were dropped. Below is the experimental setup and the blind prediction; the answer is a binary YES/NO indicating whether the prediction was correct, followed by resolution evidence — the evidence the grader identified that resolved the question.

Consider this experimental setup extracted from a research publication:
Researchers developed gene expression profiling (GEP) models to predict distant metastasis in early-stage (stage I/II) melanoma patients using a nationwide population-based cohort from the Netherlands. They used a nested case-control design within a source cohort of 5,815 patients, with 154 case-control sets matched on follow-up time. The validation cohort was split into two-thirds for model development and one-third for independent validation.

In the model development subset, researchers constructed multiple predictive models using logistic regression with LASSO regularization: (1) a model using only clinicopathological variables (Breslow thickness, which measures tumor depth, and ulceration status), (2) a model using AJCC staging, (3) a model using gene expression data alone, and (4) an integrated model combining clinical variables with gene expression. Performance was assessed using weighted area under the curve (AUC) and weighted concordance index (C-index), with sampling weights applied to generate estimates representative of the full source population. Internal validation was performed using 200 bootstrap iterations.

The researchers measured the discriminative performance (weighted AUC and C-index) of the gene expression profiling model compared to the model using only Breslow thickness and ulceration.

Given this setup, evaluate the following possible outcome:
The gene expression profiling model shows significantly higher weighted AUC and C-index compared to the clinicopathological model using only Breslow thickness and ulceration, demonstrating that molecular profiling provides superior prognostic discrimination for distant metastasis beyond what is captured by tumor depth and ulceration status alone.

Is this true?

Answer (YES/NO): NO